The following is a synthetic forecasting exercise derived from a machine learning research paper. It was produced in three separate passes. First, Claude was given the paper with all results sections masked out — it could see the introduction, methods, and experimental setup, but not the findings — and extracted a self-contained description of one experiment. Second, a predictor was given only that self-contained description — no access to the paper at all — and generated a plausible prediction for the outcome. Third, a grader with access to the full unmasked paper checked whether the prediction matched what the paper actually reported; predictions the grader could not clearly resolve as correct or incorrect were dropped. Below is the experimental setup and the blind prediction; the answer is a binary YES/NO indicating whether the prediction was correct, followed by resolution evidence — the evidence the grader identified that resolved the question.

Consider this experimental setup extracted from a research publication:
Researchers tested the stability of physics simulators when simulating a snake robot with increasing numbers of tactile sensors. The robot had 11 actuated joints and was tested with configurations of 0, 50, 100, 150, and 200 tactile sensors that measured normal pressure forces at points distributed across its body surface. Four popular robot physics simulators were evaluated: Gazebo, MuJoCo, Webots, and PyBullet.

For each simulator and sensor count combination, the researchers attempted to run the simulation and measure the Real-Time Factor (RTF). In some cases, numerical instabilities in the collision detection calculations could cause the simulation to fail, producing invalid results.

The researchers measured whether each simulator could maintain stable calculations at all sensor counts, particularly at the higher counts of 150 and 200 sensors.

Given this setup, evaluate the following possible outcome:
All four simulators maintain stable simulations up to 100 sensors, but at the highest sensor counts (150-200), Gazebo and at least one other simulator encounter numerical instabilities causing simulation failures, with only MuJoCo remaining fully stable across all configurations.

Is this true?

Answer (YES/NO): NO